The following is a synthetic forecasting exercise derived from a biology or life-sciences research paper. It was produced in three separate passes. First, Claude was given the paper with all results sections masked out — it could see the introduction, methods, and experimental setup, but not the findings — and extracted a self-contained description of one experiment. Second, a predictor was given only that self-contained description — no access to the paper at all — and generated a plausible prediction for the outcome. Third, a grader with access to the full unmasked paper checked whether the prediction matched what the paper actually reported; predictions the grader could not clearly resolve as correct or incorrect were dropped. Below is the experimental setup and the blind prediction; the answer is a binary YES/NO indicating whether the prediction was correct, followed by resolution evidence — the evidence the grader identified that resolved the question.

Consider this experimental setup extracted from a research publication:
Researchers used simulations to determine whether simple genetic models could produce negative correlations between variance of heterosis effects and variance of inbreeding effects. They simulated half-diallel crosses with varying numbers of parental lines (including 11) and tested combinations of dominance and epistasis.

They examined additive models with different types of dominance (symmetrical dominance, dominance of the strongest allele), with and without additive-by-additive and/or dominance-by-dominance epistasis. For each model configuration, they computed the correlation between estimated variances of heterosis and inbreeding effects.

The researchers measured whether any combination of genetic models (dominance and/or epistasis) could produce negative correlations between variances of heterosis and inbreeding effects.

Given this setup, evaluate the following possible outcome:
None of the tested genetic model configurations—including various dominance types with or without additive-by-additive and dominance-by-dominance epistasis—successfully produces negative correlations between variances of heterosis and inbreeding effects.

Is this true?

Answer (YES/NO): YES